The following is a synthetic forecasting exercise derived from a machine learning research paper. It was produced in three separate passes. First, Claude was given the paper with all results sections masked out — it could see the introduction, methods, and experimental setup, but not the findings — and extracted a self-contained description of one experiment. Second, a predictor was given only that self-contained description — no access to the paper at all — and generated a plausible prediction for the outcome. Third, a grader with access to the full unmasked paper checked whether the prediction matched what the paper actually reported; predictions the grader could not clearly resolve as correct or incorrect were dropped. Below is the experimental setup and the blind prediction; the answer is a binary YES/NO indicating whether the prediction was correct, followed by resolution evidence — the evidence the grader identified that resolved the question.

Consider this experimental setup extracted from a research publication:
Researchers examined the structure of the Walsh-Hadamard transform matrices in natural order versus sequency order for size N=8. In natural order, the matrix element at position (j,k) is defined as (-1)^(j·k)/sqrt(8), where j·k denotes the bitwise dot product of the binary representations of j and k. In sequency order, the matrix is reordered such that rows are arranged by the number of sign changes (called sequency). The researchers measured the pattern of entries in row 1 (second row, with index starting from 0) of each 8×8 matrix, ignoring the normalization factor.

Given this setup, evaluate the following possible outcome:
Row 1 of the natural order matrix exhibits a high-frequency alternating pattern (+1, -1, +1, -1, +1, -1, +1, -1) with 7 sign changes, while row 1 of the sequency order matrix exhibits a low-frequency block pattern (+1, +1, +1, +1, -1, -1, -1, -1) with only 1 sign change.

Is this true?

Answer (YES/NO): YES